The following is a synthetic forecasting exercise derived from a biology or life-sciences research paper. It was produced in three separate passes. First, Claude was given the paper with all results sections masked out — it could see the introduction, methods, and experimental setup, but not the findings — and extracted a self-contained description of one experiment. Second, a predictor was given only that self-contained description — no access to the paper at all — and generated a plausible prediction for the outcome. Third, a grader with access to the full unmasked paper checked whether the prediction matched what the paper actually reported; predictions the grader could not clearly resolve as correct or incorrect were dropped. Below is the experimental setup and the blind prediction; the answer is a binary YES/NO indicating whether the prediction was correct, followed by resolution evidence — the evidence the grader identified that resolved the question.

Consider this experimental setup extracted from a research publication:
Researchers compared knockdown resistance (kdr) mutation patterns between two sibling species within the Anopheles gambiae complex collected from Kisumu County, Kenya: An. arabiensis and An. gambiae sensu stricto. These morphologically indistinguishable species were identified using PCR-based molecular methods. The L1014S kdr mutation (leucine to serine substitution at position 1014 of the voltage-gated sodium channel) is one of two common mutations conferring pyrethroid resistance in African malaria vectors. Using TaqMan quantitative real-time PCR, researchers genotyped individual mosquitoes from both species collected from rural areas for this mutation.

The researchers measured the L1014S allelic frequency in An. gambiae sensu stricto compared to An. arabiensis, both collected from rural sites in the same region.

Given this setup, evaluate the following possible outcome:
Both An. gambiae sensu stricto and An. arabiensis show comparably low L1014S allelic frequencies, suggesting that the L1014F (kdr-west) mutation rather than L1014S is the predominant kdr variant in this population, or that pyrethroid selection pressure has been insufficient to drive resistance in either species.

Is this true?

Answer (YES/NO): NO